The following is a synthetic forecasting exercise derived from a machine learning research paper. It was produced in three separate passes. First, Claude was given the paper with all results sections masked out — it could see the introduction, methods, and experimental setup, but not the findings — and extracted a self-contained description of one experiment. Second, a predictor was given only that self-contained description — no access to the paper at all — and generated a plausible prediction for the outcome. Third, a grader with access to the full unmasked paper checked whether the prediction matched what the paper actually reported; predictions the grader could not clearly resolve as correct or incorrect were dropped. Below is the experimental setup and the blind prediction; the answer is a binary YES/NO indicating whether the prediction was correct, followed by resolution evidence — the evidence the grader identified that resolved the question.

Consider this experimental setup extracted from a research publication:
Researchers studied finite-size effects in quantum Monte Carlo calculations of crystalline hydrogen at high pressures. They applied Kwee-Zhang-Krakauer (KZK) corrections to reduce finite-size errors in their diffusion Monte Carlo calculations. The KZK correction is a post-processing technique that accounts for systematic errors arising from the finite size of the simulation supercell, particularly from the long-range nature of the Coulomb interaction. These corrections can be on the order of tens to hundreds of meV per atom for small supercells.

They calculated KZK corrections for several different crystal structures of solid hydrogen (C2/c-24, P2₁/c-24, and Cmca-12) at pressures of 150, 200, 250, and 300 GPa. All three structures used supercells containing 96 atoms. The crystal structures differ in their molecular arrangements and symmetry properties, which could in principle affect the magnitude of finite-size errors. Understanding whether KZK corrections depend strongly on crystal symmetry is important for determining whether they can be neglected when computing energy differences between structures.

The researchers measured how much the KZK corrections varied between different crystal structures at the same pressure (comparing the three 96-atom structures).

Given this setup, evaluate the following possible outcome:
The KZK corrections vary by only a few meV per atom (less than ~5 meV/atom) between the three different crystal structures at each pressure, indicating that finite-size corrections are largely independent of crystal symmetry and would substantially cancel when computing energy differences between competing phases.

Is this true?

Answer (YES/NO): YES